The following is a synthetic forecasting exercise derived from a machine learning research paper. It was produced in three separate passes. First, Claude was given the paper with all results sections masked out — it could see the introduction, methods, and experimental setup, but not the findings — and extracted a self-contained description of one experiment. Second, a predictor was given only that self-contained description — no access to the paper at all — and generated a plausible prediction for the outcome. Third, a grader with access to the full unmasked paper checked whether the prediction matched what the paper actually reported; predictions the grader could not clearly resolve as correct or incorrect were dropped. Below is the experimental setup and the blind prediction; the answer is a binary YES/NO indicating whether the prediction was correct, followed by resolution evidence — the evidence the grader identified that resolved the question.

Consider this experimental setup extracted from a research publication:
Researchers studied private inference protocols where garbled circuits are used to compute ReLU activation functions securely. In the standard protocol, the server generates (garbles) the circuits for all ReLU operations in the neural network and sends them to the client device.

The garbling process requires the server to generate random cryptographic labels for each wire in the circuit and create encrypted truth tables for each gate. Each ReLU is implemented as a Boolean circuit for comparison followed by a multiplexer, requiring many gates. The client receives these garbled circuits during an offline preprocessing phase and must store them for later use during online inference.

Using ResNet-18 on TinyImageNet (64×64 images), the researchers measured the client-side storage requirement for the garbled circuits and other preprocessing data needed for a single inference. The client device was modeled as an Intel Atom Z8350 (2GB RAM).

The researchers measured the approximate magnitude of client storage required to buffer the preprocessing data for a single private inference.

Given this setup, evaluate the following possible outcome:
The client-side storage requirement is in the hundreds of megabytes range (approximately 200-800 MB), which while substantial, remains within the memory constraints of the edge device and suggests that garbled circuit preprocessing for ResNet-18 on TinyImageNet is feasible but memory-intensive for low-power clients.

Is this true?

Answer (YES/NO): NO